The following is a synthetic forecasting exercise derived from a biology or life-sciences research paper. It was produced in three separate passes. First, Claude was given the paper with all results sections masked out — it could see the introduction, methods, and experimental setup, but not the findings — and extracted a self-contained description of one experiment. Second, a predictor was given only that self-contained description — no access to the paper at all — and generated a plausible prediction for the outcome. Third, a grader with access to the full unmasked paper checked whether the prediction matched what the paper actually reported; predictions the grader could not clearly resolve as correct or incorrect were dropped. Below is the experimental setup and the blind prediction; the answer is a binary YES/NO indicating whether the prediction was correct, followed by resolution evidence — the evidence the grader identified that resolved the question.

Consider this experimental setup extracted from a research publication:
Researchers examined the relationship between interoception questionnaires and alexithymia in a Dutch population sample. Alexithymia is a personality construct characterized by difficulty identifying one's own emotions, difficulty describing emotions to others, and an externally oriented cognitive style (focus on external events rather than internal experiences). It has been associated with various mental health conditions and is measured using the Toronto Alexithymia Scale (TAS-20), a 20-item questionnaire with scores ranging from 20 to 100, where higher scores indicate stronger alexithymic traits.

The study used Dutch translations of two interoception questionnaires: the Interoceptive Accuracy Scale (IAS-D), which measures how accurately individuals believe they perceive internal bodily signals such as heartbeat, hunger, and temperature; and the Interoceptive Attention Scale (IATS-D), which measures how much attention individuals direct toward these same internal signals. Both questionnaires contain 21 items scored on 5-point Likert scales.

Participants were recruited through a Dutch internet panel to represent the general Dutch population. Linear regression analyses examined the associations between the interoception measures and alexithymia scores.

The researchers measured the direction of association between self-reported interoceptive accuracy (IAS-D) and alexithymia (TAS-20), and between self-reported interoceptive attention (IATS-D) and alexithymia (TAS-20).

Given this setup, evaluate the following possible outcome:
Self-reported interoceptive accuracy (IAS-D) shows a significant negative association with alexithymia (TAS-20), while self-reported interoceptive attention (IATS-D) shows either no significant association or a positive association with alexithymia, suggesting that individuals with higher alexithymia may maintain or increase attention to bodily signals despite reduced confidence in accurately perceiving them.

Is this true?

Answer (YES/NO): YES